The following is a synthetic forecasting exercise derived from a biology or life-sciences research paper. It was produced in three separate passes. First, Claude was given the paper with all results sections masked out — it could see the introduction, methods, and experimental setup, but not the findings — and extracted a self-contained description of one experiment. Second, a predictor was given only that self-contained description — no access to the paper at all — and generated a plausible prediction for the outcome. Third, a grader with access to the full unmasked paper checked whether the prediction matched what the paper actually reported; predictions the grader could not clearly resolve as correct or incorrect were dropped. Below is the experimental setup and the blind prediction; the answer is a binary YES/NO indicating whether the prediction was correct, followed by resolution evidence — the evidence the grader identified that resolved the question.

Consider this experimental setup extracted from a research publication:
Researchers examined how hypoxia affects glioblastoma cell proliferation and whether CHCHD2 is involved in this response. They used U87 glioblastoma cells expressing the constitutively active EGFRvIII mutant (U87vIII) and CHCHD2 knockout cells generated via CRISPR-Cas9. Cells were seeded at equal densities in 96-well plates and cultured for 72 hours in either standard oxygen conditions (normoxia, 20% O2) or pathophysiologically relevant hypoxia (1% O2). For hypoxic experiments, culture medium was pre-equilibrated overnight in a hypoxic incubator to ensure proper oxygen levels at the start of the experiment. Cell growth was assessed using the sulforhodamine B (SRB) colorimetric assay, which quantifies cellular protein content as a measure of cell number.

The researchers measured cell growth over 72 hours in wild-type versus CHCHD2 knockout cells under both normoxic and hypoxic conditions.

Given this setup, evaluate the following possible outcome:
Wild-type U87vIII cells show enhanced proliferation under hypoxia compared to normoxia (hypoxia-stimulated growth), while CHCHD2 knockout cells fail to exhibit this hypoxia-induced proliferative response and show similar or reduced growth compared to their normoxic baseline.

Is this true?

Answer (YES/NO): YES